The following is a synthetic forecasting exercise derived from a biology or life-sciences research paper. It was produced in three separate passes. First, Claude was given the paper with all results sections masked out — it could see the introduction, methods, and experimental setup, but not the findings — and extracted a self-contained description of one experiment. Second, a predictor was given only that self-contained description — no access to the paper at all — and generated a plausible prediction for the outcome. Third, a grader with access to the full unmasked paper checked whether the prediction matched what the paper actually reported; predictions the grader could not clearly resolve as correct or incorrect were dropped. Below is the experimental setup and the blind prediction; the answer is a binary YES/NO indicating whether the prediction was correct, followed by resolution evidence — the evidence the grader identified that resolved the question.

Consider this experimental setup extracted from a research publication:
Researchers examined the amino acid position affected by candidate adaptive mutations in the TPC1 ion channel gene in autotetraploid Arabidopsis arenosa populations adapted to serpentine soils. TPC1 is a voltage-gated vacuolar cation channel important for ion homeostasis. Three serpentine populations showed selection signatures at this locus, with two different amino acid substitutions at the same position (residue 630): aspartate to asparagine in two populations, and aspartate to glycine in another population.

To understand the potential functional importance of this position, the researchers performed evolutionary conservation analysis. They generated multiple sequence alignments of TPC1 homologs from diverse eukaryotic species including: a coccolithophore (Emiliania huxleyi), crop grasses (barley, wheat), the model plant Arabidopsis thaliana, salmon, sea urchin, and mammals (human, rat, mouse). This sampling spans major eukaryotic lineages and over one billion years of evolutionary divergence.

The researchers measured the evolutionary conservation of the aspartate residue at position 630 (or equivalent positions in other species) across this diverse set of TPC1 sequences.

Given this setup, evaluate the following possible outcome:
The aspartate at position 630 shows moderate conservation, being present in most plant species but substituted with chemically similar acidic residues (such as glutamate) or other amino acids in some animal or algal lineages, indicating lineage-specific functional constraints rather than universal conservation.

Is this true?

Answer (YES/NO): NO